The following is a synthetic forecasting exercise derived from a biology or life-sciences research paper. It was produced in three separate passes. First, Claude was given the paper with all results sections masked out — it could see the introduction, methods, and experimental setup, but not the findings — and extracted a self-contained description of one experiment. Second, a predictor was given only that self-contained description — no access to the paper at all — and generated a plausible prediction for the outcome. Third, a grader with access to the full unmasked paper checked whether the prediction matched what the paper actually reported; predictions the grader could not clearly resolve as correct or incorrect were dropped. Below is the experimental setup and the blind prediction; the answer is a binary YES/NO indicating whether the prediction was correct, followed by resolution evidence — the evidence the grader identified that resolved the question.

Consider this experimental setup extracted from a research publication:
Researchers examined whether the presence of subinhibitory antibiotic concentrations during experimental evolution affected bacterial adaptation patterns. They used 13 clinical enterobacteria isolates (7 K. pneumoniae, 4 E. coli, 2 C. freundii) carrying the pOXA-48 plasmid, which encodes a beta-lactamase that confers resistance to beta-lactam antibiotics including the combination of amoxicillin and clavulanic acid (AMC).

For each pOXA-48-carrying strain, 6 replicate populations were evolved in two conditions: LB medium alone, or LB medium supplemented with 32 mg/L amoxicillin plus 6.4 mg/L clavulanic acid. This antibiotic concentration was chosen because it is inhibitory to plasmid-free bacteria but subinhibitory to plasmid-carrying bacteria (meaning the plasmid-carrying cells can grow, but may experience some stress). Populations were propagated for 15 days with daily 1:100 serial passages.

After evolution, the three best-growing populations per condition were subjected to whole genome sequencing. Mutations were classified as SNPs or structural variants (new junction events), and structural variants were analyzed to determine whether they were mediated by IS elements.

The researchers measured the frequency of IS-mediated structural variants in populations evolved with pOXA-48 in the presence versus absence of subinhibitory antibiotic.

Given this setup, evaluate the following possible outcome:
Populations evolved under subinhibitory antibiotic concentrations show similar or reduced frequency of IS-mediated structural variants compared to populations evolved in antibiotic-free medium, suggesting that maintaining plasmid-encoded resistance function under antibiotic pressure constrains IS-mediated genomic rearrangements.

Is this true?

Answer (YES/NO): YES